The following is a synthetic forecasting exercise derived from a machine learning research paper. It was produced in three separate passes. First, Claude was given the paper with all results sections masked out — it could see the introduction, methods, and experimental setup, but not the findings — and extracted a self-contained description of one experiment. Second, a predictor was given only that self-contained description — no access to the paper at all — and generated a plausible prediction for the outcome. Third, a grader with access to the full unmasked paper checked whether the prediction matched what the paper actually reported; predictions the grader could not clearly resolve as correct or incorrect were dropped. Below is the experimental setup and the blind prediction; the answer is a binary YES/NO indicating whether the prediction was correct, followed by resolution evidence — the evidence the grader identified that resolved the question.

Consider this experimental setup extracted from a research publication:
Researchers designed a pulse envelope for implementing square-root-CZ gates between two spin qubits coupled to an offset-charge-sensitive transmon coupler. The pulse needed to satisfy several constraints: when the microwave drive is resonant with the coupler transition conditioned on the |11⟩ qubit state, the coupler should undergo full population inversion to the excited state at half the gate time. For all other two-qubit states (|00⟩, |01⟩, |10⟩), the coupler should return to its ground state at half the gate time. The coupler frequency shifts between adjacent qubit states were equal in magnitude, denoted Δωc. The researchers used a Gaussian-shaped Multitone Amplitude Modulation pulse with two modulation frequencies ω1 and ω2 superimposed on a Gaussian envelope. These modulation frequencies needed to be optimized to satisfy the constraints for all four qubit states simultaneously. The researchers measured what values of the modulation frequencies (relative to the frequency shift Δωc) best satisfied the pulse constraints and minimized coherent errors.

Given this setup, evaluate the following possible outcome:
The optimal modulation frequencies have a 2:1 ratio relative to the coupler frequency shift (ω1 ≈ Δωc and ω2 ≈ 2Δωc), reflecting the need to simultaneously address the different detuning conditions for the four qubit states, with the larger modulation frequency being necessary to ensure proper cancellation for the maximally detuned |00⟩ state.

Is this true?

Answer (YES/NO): NO